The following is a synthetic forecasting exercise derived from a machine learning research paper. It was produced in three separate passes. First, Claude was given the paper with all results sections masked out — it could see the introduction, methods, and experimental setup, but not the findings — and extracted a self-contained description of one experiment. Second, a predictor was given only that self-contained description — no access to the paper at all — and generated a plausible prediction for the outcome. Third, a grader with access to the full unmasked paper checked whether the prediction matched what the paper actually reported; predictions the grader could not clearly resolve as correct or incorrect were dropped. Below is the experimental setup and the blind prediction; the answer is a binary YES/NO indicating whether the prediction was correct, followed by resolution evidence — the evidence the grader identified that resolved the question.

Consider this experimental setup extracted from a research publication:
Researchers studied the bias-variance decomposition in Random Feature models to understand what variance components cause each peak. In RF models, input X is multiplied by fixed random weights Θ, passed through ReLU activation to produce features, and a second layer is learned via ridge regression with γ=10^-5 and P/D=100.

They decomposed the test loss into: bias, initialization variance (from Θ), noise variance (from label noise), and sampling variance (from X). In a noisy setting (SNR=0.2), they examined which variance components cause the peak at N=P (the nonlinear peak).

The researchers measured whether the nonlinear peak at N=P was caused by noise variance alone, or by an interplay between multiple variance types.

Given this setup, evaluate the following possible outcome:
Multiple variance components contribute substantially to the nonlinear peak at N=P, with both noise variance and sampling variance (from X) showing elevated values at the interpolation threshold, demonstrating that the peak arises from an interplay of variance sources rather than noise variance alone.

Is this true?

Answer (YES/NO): NO